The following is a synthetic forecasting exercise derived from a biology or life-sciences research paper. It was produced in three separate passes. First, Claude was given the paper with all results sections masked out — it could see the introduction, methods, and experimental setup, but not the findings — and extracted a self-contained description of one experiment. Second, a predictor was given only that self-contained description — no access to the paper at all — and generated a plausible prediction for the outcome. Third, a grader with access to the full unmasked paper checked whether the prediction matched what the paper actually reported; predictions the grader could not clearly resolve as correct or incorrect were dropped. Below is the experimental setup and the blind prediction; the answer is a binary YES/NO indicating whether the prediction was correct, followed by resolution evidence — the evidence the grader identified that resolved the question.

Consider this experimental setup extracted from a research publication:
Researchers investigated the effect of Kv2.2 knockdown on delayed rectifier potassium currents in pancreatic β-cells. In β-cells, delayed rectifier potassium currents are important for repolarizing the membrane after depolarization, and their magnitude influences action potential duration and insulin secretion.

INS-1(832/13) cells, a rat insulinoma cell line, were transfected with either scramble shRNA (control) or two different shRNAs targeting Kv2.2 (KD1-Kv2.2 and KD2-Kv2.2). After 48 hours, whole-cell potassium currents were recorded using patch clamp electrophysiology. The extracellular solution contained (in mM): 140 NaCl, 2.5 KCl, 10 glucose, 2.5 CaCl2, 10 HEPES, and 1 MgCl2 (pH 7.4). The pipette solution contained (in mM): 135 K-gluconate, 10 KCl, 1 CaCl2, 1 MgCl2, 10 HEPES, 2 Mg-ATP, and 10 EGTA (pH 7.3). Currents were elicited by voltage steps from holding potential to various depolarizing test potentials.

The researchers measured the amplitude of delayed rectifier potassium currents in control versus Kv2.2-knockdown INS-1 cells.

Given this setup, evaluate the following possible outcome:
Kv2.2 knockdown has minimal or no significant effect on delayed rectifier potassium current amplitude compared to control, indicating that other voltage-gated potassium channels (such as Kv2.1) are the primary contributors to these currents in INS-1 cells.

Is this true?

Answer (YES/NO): NO